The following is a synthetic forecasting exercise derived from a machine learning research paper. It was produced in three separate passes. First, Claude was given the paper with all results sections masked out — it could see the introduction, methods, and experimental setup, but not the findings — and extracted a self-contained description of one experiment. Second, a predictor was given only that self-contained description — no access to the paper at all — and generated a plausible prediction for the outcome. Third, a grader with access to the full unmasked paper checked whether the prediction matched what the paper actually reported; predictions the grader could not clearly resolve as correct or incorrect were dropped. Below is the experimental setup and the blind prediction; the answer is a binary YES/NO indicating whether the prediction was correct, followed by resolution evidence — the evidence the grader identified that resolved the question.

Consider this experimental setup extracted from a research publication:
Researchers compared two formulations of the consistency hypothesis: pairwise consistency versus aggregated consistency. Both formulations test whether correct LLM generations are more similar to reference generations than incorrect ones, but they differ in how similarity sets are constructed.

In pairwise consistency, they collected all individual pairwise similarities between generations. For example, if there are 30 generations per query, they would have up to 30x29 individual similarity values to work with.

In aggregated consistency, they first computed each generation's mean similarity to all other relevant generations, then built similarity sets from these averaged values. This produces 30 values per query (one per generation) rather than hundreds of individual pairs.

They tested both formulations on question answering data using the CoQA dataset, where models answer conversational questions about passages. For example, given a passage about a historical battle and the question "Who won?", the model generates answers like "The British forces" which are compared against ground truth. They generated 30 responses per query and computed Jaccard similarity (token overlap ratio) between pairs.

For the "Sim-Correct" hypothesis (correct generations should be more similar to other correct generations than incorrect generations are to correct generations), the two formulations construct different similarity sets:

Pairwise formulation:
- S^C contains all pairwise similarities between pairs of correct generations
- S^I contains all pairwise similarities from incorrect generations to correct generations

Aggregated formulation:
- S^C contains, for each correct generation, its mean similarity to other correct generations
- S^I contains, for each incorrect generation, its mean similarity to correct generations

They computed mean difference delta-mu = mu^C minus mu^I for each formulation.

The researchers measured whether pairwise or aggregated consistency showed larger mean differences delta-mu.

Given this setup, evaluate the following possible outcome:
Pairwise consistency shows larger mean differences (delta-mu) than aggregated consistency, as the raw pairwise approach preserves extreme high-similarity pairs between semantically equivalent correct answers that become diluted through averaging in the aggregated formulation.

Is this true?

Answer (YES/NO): YES